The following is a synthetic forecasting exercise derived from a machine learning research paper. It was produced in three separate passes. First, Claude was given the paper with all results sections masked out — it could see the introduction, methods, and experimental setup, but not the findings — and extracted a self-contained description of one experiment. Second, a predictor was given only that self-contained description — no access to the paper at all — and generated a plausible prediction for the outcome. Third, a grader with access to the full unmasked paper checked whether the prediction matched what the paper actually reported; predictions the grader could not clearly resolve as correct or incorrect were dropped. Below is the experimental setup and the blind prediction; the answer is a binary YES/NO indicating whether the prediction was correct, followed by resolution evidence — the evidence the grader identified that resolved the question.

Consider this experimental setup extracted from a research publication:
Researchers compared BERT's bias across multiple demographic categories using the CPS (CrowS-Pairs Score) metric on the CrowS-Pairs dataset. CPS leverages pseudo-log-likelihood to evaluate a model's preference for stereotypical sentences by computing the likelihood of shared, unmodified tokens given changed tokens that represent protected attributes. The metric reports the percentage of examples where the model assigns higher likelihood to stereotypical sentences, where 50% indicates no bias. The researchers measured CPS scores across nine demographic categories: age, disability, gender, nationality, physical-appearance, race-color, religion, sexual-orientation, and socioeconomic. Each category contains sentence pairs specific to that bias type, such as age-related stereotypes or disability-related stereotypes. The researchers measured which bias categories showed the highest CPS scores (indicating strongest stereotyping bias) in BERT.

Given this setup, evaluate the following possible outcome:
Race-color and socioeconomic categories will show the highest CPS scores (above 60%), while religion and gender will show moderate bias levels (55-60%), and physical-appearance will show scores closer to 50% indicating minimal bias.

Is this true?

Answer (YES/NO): NO